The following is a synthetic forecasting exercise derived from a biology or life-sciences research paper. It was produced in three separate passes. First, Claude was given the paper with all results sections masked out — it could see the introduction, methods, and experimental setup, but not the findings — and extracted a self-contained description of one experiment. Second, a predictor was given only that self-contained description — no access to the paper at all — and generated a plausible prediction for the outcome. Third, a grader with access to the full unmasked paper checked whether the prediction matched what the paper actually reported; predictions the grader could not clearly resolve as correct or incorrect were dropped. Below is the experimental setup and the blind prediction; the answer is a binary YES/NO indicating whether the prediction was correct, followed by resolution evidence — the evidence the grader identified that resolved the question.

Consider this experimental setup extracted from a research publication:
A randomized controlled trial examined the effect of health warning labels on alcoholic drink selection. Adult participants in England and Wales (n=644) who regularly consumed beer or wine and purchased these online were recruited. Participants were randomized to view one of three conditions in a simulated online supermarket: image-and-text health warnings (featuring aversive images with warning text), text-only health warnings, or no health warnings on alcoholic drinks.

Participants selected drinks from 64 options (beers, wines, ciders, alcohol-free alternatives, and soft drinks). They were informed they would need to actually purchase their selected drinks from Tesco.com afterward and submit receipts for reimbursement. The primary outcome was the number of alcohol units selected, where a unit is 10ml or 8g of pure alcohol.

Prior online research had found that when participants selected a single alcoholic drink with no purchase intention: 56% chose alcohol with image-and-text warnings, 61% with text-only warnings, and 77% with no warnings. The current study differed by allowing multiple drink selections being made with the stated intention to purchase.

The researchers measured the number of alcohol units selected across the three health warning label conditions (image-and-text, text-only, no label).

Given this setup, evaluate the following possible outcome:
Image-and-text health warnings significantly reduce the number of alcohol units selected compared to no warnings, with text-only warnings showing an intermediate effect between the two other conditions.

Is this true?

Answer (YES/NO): NO